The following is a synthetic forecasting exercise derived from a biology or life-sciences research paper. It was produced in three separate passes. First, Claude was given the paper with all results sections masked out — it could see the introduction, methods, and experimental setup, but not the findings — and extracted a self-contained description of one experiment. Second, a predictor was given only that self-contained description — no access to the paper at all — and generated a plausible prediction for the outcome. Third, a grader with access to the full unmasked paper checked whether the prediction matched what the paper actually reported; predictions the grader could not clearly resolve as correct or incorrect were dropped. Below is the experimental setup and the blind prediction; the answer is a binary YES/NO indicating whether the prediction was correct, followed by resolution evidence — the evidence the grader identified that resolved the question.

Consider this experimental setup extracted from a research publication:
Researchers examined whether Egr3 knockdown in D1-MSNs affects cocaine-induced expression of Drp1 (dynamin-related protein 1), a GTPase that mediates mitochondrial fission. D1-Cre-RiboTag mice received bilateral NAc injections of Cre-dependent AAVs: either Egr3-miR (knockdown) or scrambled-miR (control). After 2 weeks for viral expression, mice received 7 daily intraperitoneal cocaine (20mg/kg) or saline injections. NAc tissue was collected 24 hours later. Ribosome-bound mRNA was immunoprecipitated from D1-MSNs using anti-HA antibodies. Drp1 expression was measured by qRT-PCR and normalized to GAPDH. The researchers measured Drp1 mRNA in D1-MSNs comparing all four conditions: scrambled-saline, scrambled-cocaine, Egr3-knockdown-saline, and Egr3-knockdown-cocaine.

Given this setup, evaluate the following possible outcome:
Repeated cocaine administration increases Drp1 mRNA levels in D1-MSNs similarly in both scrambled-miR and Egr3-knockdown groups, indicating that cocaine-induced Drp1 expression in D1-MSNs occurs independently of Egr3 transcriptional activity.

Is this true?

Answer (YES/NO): NO